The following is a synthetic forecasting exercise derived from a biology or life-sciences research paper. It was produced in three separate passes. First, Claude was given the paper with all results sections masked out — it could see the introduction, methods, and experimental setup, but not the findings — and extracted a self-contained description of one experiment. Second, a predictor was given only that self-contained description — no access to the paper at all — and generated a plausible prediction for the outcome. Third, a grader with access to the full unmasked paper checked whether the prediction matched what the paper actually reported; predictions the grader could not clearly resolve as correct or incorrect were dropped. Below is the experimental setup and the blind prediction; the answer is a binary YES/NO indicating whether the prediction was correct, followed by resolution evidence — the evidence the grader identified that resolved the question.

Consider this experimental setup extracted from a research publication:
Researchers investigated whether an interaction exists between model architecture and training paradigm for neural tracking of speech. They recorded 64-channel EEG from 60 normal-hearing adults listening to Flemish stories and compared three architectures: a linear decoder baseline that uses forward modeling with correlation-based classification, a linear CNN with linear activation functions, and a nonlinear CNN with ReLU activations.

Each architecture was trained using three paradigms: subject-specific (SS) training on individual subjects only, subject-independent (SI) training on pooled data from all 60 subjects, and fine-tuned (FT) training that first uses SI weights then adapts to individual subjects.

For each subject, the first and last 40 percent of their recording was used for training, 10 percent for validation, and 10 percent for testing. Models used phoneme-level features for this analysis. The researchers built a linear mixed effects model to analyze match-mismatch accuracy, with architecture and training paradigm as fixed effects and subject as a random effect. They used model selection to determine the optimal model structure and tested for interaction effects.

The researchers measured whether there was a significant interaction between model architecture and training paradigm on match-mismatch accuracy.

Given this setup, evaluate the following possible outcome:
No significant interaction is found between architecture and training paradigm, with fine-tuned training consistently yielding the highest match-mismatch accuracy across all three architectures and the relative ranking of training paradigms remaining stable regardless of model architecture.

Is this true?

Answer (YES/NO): NO